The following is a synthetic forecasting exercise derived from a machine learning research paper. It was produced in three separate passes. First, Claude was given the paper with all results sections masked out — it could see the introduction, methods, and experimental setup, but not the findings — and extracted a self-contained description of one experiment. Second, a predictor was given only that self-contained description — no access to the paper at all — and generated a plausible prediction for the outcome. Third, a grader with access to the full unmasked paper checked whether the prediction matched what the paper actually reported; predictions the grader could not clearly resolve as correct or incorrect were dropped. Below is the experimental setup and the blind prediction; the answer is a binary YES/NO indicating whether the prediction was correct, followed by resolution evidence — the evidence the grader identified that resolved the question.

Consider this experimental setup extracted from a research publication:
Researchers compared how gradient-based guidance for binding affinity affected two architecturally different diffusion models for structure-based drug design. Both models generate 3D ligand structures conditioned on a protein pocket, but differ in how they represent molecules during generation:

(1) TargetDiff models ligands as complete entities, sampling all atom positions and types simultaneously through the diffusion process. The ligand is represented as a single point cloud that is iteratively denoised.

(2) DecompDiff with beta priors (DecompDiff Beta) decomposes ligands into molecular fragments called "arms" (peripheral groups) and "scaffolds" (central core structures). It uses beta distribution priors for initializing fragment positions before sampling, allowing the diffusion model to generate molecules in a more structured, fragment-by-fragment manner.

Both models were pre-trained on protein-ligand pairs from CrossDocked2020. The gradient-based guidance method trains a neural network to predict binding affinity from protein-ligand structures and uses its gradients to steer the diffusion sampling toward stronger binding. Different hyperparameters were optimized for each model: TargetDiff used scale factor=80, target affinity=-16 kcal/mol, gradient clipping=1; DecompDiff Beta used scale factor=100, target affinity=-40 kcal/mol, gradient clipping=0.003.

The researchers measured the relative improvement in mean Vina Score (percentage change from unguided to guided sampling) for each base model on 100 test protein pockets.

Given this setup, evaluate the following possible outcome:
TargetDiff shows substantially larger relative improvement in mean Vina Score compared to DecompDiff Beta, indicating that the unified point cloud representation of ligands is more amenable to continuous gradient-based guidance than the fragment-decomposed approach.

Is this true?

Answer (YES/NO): NO